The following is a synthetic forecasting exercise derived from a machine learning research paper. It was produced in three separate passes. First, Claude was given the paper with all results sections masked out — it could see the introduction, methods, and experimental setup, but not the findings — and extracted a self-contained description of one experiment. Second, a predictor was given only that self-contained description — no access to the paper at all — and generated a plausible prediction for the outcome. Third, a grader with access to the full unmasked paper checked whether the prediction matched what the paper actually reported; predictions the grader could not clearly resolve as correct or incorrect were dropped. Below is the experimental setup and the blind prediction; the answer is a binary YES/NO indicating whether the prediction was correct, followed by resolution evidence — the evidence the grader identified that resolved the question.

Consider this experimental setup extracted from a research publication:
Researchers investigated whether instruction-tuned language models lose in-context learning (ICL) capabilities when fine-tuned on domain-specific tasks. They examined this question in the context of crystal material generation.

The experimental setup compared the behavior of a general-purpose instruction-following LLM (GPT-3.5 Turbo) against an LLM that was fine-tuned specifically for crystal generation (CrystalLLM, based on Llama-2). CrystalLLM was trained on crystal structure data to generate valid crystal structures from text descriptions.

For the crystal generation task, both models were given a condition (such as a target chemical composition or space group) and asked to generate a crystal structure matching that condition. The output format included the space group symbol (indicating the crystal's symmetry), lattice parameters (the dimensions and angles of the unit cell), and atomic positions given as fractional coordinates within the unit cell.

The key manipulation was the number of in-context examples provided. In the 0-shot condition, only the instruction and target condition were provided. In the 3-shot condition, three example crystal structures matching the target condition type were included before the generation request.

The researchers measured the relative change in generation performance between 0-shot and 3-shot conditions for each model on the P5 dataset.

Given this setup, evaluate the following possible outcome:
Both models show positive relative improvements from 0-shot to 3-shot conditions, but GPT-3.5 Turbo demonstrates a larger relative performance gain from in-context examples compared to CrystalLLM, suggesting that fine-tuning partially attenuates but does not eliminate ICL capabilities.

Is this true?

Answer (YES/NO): NO